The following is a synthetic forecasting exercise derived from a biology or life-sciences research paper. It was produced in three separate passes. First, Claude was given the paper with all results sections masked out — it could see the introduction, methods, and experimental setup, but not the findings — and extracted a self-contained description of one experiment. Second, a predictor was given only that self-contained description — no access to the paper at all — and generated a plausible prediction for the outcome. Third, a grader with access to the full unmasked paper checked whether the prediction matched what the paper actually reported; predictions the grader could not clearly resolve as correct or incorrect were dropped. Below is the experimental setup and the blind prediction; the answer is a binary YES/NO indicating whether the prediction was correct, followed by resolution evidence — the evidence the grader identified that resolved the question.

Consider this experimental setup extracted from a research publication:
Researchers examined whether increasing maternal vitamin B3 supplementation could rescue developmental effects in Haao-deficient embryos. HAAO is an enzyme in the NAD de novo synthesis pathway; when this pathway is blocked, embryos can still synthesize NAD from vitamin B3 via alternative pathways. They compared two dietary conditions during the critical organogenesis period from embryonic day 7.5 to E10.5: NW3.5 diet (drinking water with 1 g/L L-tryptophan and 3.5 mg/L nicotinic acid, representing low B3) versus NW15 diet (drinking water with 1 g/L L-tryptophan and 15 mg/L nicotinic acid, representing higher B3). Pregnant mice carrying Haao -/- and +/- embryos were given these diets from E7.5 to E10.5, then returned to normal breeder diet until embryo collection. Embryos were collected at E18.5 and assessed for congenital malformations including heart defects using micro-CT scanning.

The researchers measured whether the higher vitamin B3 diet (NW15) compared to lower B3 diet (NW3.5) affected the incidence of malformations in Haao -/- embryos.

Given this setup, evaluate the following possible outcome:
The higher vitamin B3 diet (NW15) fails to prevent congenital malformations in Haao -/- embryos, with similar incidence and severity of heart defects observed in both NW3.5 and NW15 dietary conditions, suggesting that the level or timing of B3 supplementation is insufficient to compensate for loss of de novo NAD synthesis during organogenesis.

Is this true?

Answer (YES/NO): NO